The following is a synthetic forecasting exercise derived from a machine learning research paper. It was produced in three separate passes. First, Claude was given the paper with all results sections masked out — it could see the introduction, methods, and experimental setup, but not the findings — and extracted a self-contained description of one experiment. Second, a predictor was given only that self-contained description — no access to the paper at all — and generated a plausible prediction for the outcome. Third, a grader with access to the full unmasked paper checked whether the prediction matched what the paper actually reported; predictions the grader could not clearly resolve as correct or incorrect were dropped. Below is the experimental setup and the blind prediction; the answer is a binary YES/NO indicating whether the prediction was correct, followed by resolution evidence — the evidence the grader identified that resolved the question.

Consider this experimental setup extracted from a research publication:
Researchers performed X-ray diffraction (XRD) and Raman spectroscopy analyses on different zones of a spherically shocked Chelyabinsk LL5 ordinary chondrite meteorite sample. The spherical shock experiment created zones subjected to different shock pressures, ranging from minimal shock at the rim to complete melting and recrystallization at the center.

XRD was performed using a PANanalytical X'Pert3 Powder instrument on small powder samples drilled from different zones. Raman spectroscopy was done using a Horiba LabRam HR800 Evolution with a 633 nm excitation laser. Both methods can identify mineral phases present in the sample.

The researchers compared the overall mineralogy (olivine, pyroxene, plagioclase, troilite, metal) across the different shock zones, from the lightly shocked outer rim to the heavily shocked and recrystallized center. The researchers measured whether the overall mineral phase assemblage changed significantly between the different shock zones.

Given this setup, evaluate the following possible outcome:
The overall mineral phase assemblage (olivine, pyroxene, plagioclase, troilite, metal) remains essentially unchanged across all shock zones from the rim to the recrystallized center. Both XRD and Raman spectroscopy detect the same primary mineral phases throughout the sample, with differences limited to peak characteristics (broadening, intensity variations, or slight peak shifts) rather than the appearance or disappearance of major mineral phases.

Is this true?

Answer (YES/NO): YES